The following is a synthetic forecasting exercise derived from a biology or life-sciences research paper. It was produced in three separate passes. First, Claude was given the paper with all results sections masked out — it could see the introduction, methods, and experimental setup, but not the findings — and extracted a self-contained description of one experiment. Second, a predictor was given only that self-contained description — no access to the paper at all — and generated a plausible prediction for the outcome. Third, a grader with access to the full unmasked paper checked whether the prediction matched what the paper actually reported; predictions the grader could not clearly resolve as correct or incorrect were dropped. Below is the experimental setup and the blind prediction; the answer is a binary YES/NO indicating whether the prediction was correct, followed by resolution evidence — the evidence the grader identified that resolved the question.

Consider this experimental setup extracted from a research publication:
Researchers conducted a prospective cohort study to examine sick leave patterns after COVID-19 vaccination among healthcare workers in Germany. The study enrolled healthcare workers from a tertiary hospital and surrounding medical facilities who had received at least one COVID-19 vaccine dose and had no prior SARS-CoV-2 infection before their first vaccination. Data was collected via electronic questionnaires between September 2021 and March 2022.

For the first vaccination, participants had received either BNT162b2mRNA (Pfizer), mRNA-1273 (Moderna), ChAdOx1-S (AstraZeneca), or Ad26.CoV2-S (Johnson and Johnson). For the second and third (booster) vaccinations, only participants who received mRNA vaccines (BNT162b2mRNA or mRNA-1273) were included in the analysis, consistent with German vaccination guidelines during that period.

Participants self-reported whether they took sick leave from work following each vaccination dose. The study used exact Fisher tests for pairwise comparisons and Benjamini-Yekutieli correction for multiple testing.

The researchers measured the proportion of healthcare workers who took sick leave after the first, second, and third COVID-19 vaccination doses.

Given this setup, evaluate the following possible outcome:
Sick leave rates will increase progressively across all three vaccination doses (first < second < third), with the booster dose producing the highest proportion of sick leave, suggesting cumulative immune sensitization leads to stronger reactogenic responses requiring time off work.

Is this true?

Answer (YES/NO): YES